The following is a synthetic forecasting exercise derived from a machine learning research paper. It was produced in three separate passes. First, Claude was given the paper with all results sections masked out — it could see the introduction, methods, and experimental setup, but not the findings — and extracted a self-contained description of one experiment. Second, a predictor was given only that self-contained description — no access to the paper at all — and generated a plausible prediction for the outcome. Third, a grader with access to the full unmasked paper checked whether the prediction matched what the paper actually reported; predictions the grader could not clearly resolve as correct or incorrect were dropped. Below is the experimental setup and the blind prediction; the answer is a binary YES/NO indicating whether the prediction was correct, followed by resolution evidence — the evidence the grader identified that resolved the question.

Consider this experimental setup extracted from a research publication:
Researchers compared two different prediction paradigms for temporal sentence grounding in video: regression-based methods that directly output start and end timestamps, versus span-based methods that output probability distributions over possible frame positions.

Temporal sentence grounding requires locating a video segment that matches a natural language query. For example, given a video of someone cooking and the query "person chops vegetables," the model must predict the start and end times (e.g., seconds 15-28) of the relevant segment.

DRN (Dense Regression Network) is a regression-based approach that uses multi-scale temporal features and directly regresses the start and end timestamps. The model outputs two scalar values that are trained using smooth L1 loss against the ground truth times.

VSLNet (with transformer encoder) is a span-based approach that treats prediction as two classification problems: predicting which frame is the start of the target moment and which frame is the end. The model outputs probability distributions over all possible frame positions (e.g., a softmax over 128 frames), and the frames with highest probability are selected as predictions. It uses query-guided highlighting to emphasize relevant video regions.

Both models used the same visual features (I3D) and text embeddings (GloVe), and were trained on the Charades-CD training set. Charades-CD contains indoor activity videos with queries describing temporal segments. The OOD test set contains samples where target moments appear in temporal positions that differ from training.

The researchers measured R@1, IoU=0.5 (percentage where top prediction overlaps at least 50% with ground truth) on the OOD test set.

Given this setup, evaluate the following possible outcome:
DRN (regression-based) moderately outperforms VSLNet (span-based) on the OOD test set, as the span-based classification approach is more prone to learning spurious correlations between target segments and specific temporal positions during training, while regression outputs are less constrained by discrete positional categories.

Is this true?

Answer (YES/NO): NO